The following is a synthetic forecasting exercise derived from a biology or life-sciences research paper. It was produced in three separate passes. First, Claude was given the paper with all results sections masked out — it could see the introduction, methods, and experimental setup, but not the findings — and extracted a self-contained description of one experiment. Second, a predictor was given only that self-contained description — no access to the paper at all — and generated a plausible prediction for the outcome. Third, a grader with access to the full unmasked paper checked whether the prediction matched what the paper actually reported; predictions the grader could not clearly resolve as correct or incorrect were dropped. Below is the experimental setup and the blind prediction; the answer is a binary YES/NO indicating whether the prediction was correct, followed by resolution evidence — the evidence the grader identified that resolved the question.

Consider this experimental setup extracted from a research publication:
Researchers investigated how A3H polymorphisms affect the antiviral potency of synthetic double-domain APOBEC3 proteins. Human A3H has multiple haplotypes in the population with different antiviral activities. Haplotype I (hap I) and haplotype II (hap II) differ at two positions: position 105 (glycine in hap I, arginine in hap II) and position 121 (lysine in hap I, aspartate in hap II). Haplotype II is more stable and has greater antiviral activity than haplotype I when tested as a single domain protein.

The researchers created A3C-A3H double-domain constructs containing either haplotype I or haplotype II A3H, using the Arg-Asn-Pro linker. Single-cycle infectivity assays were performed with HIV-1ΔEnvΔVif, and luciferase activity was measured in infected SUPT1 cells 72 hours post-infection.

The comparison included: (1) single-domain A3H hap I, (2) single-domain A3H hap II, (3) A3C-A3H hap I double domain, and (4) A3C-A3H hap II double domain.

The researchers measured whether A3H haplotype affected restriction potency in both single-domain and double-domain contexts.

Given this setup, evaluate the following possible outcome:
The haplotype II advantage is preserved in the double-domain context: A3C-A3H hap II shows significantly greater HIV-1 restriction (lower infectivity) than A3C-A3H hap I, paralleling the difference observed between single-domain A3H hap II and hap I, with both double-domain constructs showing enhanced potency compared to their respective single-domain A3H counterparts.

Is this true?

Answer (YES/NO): YES